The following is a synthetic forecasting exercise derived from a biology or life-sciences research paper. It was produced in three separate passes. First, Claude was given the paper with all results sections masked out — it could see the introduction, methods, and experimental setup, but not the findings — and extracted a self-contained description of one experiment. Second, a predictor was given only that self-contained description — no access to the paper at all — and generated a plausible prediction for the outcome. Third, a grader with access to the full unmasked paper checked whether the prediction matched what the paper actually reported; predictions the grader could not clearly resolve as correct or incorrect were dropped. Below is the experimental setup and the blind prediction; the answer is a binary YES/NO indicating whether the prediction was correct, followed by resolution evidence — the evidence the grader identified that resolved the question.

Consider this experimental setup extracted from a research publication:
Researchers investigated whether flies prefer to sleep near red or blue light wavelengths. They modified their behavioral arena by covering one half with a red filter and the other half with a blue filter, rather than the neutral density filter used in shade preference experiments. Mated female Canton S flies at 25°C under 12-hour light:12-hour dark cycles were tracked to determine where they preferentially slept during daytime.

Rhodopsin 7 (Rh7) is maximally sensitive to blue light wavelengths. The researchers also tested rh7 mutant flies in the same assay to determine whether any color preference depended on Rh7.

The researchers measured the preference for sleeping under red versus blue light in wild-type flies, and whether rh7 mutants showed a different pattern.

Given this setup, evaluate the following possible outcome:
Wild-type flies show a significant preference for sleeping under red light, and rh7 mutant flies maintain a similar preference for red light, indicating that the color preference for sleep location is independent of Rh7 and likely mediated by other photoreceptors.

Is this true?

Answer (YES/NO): NO